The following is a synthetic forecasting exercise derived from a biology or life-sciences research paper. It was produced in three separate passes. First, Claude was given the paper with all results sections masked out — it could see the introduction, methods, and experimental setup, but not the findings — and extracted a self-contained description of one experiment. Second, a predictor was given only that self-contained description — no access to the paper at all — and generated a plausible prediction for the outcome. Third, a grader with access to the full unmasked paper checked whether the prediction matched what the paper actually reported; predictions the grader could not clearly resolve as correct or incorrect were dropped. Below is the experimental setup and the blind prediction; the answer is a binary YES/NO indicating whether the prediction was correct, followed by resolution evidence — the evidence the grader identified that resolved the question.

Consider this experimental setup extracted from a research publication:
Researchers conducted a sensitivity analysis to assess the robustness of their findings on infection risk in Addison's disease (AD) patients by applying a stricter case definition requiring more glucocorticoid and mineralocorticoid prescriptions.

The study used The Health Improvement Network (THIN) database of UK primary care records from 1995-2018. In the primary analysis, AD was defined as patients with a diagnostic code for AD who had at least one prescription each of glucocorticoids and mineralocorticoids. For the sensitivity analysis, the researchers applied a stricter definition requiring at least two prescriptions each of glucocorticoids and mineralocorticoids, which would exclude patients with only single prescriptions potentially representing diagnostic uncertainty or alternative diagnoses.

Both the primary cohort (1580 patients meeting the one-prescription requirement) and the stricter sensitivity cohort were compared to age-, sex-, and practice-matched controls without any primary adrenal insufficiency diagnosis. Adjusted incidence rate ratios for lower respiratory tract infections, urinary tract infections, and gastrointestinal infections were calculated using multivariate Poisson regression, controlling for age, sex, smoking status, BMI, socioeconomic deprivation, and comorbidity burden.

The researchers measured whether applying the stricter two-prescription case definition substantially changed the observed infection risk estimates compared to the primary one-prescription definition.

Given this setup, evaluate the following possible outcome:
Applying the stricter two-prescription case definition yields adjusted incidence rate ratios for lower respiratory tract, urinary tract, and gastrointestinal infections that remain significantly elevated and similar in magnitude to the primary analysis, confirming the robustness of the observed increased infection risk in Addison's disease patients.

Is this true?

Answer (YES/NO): YES